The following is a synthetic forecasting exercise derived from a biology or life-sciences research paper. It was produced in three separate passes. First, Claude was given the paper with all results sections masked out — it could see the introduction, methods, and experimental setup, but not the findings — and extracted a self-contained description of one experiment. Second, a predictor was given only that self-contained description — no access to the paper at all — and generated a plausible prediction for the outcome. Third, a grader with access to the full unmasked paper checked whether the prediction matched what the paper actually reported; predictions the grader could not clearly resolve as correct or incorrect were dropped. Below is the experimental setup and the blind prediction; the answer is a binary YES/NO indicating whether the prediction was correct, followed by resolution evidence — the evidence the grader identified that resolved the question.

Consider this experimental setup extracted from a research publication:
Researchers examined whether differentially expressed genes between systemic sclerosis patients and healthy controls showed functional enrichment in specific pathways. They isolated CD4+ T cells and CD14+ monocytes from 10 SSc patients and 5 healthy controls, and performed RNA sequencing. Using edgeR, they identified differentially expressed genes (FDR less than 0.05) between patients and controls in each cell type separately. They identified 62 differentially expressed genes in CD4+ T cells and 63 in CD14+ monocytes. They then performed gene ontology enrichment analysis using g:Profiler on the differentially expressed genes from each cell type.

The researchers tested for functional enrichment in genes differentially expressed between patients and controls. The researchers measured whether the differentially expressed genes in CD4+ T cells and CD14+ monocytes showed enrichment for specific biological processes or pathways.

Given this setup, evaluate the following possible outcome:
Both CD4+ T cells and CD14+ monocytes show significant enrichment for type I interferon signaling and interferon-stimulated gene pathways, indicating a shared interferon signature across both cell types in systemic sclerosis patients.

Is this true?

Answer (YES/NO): NO